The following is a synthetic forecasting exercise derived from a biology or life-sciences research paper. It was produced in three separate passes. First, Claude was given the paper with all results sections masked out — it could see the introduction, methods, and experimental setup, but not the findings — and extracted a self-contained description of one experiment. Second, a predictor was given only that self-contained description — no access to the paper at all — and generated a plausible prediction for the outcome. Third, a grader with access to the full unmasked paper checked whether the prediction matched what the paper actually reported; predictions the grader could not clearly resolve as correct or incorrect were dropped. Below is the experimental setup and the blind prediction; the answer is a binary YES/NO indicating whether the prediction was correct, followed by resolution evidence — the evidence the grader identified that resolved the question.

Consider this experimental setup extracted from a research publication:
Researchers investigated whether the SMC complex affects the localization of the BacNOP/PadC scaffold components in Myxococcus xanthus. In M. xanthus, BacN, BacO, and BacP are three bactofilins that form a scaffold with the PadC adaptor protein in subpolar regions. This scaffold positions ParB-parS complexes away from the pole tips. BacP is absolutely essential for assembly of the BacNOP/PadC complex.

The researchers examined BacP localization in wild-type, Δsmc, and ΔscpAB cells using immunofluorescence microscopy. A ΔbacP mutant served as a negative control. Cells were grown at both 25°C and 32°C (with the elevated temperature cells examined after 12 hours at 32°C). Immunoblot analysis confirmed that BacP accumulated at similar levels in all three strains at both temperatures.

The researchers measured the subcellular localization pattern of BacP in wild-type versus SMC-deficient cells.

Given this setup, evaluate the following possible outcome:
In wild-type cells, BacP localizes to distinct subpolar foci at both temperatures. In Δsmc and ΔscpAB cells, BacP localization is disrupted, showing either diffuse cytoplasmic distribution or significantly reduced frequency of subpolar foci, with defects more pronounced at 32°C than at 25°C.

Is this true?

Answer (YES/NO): NO